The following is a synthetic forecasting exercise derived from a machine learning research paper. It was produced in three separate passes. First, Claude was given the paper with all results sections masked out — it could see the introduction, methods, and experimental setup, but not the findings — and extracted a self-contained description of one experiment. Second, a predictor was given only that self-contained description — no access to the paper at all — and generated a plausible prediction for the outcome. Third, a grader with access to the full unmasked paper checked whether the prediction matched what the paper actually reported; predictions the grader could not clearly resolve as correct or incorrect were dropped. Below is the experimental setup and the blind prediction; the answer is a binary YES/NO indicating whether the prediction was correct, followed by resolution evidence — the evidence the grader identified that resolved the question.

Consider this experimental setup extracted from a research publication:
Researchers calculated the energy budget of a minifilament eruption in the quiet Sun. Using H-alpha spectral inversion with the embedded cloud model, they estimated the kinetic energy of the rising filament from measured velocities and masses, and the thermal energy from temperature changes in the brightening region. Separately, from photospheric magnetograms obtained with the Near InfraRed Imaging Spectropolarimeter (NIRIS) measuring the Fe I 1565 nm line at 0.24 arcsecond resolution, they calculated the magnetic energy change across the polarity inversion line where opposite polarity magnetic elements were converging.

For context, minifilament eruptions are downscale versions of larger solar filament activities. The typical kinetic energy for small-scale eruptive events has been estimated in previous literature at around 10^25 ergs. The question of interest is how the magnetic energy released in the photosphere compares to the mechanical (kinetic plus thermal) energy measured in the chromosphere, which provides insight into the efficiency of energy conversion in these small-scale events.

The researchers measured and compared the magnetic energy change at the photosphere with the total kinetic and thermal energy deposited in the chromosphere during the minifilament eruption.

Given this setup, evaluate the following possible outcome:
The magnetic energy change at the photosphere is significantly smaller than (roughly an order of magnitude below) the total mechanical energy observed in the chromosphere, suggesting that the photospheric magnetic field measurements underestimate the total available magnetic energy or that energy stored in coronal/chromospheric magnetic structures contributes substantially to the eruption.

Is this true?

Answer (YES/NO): NO